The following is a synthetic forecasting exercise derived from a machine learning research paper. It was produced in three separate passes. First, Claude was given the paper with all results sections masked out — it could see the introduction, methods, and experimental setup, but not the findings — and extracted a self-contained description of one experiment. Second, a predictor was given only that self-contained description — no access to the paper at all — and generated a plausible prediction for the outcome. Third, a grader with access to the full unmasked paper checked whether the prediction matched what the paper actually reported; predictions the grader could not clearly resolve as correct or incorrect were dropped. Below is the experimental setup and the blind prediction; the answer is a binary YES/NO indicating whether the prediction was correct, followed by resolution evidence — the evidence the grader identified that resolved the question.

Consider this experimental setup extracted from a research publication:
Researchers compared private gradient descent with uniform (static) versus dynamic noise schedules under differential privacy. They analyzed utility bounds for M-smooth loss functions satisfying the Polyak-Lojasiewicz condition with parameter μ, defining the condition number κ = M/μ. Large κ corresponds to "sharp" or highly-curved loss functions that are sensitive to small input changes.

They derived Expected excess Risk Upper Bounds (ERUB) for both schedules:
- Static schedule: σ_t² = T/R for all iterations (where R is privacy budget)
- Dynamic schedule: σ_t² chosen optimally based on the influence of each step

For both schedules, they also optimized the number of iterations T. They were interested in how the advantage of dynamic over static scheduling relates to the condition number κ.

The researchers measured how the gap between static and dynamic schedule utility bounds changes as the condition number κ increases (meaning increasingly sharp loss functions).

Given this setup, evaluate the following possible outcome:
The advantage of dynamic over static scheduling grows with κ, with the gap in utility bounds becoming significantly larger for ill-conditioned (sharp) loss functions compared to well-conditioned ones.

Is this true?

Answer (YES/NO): YES